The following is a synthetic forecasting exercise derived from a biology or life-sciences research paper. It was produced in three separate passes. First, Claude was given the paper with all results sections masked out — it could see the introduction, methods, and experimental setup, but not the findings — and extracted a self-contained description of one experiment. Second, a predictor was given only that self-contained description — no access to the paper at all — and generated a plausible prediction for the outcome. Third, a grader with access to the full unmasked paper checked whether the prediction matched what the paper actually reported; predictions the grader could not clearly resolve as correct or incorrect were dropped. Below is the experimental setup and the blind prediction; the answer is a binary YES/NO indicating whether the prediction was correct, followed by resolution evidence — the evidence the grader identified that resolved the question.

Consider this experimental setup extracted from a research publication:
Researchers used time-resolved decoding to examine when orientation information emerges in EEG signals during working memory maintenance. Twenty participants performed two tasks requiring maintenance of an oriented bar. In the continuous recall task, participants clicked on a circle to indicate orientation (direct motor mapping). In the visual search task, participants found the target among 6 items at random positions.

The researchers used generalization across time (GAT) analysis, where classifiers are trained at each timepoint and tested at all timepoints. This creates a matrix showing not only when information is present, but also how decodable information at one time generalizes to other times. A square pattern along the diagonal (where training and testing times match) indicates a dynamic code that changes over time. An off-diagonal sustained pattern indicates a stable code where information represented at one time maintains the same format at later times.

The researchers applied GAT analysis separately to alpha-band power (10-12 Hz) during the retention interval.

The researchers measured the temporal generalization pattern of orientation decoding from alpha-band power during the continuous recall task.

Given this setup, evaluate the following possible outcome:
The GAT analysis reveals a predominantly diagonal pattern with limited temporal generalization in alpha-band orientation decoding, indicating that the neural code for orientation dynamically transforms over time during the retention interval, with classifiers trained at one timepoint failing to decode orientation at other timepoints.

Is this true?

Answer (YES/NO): NO